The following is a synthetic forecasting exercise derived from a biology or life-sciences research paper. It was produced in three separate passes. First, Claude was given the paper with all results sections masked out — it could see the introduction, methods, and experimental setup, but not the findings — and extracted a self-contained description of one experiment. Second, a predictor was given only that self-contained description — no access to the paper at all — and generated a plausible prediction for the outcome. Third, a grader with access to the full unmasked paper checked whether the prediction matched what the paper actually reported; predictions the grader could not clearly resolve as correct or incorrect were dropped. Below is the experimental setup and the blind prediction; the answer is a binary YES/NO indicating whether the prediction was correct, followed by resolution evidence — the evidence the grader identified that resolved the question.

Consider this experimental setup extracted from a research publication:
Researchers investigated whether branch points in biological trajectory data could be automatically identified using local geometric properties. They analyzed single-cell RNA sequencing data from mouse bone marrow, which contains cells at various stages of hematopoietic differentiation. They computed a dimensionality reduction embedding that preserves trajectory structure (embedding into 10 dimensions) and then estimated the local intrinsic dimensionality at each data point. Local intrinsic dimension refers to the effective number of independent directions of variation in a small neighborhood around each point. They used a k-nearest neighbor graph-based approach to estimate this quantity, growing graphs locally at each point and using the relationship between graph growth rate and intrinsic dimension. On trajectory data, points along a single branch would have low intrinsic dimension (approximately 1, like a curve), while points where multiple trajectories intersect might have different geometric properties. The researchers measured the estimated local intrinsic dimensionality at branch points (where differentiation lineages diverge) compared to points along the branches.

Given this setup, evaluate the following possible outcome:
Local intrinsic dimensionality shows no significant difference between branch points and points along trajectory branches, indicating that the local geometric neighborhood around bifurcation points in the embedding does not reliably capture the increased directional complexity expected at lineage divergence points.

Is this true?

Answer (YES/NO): NO